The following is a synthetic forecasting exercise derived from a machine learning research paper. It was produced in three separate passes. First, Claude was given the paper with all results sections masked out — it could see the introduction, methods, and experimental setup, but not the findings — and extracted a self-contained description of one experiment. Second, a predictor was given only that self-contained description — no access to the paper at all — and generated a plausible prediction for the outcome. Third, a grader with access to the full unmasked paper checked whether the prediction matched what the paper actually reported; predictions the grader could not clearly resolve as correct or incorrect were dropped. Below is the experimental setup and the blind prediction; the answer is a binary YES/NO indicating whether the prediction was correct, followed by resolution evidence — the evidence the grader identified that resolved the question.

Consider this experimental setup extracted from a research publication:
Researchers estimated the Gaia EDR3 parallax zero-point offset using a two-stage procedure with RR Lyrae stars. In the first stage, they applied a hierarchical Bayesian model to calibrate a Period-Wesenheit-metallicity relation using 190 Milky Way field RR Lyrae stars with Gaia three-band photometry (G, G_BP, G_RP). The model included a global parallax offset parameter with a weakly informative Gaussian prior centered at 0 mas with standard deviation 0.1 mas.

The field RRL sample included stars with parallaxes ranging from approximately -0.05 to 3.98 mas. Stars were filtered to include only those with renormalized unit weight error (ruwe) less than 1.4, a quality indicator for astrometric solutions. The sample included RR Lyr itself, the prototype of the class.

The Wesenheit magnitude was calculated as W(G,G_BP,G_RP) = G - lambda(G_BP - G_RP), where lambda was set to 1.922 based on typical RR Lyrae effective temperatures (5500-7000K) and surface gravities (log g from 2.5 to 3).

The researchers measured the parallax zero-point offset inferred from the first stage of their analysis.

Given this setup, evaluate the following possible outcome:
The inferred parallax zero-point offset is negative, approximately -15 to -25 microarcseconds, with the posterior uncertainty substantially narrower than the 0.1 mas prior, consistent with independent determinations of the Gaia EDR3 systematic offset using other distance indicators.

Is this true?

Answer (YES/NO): NO